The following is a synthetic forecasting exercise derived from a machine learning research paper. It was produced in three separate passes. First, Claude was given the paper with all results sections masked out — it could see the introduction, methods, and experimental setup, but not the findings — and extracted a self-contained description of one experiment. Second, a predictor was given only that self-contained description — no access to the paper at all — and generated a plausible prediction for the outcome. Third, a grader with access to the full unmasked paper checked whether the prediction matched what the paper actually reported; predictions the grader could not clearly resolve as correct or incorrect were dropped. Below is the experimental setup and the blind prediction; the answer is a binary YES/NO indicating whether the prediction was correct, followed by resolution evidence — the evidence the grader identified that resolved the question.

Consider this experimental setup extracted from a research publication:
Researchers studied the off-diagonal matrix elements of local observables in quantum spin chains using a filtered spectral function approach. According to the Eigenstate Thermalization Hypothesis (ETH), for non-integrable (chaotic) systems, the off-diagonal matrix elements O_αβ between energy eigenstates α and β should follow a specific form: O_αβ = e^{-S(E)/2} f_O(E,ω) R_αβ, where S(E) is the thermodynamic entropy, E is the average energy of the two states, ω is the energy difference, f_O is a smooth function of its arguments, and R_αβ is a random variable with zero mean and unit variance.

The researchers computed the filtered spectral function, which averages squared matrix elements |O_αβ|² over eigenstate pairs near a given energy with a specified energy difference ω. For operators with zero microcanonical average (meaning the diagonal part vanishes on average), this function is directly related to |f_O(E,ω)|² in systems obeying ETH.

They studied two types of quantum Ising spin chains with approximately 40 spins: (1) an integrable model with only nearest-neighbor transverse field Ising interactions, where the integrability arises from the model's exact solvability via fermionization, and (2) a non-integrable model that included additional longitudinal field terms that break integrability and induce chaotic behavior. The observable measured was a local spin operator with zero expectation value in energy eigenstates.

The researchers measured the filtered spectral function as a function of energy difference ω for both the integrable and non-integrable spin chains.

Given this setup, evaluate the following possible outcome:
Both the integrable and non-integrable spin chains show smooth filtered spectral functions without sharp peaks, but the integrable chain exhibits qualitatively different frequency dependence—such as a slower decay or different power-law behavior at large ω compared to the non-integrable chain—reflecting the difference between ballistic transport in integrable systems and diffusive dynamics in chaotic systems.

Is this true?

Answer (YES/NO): NO